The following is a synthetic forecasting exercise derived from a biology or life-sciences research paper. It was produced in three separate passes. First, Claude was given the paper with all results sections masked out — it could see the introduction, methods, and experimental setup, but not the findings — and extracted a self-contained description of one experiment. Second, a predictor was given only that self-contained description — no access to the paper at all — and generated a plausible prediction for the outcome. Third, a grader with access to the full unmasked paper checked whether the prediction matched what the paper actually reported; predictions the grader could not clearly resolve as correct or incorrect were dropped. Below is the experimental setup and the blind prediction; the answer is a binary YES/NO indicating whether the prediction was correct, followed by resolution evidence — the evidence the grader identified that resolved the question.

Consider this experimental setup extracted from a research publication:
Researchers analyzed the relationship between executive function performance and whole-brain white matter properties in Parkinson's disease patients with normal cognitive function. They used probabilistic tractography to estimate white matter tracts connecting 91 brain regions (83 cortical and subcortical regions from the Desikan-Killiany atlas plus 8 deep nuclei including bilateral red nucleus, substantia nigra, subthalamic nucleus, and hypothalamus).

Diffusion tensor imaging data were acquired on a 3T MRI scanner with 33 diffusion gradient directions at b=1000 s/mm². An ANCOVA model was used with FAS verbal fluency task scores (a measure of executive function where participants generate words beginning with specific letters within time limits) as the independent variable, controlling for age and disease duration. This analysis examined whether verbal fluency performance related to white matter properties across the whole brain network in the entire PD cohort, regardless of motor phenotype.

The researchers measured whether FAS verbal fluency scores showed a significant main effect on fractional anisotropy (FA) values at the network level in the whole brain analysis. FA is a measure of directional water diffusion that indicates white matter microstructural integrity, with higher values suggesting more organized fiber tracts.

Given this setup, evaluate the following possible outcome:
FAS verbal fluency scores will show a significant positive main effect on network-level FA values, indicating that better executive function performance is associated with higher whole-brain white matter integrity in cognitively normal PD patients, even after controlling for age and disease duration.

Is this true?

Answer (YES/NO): NO